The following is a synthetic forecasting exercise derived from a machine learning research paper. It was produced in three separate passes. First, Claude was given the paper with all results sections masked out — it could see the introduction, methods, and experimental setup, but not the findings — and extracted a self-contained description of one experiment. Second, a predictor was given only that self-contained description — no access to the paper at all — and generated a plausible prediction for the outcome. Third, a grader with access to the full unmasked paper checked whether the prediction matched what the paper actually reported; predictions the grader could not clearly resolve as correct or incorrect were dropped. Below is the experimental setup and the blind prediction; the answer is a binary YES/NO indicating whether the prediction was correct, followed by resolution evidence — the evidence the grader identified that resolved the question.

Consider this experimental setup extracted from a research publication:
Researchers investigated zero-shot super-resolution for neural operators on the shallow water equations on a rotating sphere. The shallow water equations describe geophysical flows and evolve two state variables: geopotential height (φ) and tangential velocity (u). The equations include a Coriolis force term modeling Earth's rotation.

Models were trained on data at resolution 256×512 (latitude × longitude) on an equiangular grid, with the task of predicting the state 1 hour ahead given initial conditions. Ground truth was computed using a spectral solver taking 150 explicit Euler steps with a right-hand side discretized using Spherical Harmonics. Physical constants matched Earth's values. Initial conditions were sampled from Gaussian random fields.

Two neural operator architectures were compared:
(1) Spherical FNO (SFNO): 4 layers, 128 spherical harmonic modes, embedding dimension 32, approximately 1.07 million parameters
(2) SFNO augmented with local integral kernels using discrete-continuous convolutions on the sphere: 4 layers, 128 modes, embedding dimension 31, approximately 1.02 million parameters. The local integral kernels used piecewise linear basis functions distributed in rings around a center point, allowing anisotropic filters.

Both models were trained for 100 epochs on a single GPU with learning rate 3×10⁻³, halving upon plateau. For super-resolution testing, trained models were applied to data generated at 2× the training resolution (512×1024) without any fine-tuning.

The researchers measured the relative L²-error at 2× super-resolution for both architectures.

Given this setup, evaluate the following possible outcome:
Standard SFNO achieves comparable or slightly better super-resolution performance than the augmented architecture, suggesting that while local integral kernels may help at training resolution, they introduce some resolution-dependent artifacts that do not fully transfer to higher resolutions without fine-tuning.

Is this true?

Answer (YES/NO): NO